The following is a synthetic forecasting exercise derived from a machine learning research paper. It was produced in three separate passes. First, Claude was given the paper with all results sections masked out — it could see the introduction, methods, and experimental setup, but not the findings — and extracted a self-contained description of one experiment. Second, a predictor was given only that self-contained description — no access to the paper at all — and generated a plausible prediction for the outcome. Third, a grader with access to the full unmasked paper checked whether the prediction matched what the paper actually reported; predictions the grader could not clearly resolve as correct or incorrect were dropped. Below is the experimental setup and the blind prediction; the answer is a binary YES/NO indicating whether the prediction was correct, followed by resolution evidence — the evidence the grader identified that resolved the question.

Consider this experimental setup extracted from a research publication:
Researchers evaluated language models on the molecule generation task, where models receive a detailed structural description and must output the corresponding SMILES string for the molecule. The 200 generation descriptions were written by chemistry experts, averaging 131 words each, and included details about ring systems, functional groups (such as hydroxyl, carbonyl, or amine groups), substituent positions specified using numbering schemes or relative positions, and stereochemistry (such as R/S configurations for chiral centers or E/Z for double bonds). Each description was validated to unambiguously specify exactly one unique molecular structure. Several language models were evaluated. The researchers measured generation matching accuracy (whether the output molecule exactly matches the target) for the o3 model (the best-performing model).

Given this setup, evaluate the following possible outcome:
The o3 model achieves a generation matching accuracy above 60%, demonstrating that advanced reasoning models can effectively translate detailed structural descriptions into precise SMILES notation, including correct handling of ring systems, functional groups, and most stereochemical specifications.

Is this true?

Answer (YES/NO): NO